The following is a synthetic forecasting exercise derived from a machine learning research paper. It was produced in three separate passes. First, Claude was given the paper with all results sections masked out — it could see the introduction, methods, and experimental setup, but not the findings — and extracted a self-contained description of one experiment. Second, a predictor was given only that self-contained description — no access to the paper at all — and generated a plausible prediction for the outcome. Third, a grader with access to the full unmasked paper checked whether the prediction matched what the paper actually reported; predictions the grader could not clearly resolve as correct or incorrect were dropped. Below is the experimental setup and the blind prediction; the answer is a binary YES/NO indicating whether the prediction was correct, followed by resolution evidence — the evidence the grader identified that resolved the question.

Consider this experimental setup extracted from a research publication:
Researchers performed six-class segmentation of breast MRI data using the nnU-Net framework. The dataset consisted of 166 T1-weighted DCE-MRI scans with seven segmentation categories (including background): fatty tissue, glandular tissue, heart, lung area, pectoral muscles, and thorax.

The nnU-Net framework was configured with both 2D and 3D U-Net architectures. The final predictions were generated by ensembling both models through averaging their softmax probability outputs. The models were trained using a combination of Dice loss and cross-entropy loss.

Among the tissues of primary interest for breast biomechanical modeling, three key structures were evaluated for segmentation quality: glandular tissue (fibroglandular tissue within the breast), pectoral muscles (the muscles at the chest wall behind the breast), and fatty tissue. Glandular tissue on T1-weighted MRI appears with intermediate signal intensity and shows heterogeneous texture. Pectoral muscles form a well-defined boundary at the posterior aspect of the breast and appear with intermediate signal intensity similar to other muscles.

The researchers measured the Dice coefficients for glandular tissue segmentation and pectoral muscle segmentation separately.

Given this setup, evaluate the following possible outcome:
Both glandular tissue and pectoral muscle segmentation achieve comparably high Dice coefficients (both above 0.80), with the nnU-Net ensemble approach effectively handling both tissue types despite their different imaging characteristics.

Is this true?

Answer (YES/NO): YES